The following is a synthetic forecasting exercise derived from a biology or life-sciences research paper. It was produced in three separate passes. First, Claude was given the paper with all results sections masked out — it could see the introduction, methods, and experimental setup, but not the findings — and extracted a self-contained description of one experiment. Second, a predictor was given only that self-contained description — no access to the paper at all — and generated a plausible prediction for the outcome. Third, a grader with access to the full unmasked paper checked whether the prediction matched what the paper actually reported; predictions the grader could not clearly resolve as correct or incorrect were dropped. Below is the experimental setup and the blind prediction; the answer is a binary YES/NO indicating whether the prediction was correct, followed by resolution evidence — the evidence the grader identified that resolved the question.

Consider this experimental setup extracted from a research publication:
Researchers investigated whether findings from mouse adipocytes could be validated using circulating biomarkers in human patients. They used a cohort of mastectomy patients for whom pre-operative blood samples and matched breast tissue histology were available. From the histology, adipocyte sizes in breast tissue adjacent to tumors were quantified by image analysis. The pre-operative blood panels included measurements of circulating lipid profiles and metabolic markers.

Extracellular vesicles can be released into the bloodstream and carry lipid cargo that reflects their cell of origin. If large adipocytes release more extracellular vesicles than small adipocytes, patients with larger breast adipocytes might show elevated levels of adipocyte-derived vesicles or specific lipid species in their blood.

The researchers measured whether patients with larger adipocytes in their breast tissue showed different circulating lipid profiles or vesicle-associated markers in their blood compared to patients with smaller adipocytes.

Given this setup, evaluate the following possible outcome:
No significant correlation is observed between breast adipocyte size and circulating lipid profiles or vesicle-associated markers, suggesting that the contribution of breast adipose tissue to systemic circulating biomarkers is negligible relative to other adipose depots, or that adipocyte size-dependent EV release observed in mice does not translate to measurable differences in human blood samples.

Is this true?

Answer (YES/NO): NO